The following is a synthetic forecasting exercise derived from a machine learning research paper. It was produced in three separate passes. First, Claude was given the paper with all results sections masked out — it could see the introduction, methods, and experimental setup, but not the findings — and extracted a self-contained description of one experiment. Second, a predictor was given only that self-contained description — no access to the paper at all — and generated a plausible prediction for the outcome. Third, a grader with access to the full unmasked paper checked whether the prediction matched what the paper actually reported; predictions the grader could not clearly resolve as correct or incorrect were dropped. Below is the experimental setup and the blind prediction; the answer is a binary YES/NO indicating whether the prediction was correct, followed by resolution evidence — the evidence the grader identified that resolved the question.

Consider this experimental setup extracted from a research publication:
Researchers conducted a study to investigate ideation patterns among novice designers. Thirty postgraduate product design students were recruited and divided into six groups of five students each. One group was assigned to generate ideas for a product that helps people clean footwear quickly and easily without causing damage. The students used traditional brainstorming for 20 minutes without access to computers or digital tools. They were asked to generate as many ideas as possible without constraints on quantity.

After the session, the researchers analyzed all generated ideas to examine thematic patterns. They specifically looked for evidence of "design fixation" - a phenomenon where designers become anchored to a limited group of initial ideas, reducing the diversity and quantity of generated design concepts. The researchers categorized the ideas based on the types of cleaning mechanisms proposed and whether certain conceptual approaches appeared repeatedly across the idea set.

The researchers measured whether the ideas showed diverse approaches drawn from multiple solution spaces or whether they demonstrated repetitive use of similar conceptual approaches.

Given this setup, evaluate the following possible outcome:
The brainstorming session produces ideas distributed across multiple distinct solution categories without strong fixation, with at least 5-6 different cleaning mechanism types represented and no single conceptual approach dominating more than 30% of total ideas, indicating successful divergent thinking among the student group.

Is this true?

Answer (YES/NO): NO